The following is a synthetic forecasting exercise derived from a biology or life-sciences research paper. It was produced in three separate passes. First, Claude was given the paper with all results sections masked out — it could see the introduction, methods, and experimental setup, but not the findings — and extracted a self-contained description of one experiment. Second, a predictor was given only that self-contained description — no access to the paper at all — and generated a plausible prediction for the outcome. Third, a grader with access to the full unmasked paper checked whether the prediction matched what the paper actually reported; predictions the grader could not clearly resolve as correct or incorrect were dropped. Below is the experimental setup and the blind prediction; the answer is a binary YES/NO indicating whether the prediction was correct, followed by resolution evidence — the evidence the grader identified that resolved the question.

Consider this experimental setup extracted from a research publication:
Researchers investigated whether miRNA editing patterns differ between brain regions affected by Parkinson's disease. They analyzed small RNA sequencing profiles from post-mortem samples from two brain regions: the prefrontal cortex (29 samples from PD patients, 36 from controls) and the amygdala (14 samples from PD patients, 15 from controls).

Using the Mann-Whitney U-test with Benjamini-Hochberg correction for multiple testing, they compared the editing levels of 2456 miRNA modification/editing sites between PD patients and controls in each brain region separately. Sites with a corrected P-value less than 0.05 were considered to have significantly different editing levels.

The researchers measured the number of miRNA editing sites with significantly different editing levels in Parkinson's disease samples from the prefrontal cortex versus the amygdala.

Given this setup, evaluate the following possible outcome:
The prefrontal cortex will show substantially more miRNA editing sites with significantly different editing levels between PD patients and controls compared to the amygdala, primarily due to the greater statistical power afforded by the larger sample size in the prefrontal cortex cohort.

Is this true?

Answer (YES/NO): YES